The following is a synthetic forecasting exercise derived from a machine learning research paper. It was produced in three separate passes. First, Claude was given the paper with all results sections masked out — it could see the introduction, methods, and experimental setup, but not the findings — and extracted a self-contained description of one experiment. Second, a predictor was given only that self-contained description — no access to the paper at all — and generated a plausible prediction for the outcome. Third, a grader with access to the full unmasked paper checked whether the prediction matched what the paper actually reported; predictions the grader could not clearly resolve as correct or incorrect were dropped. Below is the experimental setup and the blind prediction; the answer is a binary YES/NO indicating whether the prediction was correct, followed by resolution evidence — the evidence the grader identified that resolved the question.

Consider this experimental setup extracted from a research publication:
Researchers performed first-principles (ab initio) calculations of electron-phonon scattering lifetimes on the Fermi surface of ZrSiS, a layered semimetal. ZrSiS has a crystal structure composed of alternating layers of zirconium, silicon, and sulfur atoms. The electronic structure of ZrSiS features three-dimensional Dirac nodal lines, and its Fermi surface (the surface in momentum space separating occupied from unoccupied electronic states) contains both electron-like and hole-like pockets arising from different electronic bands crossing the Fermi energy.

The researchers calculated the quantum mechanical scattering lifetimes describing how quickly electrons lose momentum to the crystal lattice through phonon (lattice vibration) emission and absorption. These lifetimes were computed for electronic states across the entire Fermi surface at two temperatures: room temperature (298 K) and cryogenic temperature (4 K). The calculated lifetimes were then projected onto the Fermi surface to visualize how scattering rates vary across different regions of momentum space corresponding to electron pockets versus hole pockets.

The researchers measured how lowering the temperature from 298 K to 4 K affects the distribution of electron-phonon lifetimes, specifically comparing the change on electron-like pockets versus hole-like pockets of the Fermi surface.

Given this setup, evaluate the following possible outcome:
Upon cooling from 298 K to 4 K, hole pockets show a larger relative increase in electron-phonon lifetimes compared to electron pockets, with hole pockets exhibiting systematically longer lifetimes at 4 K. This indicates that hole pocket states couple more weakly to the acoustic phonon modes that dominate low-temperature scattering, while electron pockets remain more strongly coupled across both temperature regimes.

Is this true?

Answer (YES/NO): YES